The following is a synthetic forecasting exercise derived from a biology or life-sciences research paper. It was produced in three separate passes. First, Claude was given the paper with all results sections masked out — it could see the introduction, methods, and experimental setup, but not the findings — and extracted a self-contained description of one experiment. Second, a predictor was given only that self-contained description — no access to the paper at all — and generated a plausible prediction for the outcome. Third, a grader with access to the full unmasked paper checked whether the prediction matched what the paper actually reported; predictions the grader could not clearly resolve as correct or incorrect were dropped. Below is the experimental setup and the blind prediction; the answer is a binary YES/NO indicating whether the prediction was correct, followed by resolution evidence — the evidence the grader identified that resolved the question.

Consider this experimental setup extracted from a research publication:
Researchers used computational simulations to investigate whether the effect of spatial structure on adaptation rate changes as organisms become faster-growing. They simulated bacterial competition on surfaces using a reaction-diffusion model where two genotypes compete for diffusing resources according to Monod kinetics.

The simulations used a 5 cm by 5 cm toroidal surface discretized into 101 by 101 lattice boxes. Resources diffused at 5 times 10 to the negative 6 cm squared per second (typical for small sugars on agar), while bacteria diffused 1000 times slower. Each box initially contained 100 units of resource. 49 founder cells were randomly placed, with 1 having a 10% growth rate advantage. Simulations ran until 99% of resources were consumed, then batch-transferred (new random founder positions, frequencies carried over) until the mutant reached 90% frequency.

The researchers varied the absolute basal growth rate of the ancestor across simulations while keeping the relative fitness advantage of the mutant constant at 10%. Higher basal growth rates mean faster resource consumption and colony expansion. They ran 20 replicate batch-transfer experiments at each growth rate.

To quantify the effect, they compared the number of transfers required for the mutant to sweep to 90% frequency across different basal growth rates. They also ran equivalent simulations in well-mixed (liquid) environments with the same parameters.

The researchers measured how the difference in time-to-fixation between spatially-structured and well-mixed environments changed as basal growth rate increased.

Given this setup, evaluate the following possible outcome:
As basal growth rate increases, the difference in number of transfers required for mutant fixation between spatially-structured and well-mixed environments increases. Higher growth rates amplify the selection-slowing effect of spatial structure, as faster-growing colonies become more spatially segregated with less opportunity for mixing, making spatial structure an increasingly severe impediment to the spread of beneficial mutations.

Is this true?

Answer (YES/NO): YES